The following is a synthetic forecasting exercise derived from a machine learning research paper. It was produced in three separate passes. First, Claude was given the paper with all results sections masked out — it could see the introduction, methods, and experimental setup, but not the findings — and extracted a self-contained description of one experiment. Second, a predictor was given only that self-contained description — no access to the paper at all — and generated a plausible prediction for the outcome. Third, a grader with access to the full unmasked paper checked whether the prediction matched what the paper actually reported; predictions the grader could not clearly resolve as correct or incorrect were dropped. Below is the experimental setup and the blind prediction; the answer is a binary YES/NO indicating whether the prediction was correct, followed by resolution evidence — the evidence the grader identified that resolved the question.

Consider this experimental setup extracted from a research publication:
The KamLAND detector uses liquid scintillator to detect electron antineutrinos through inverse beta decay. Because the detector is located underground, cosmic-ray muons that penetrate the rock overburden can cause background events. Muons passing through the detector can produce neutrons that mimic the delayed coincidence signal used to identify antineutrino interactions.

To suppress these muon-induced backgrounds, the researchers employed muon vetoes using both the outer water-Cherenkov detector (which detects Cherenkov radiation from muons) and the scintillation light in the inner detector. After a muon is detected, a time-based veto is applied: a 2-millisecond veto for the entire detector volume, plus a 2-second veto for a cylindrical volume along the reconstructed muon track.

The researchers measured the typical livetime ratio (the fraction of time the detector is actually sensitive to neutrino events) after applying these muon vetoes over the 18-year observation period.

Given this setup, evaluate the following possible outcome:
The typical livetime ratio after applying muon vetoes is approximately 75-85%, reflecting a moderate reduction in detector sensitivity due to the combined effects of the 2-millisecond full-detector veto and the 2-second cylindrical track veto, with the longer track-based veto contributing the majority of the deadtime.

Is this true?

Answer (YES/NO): NO